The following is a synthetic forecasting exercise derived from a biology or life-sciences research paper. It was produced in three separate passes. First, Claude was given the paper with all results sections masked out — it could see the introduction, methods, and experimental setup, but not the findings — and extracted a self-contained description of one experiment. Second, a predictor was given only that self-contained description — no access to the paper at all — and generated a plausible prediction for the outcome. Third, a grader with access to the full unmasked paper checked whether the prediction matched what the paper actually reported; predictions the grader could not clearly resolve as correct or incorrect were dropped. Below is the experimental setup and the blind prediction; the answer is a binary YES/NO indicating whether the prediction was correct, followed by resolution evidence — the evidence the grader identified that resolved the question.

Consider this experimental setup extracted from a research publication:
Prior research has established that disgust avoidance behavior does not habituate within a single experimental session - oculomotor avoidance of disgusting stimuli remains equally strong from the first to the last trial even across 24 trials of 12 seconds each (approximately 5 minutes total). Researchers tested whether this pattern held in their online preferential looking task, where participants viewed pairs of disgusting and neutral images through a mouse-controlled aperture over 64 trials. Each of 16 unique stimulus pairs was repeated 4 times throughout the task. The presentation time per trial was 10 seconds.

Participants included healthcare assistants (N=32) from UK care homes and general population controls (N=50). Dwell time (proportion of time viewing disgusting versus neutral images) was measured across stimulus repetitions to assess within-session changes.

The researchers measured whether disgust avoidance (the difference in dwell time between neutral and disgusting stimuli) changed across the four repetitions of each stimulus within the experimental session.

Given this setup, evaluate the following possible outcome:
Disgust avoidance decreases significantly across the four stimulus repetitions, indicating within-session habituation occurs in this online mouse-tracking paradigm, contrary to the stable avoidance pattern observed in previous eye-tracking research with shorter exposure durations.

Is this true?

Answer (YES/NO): NO